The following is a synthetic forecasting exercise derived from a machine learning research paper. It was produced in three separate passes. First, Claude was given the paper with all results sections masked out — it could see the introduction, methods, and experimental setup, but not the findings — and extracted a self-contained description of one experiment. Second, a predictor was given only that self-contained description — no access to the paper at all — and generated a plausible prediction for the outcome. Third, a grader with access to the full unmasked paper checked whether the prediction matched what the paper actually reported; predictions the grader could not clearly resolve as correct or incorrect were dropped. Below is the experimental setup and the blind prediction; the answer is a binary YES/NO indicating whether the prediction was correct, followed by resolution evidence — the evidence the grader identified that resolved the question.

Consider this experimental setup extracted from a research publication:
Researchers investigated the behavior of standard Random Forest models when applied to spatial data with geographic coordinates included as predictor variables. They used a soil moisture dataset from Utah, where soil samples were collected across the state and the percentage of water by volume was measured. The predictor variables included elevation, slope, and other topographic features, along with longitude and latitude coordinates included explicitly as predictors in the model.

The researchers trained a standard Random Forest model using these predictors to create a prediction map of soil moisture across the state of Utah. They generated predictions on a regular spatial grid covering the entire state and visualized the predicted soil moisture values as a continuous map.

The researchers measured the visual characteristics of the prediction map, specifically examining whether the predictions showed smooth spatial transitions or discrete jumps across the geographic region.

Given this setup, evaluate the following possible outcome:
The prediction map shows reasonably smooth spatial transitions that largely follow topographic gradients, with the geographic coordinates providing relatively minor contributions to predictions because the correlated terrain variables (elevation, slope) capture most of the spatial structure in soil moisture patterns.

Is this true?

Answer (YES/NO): NO